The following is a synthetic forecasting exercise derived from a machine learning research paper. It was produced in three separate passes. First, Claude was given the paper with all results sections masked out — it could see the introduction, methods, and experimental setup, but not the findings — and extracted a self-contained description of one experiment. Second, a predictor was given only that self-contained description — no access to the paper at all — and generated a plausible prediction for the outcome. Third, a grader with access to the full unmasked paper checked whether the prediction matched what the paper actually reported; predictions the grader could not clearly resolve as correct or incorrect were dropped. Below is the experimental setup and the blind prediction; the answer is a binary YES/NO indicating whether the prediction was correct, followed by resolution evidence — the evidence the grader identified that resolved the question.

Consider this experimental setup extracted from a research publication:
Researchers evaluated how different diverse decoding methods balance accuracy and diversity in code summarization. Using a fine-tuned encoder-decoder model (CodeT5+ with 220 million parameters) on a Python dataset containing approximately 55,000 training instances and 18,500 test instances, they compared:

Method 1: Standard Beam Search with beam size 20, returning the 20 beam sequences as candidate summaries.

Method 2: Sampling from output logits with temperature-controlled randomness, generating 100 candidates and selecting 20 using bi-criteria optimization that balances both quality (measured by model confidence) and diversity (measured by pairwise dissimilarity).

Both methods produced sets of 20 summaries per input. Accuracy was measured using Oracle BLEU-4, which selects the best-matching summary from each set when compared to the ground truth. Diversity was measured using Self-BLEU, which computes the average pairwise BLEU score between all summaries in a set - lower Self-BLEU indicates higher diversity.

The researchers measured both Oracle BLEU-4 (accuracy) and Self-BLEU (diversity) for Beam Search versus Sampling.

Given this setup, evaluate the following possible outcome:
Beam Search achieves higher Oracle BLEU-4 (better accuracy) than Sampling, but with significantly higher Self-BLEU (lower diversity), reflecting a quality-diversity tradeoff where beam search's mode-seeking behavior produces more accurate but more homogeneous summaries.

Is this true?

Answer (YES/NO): NO